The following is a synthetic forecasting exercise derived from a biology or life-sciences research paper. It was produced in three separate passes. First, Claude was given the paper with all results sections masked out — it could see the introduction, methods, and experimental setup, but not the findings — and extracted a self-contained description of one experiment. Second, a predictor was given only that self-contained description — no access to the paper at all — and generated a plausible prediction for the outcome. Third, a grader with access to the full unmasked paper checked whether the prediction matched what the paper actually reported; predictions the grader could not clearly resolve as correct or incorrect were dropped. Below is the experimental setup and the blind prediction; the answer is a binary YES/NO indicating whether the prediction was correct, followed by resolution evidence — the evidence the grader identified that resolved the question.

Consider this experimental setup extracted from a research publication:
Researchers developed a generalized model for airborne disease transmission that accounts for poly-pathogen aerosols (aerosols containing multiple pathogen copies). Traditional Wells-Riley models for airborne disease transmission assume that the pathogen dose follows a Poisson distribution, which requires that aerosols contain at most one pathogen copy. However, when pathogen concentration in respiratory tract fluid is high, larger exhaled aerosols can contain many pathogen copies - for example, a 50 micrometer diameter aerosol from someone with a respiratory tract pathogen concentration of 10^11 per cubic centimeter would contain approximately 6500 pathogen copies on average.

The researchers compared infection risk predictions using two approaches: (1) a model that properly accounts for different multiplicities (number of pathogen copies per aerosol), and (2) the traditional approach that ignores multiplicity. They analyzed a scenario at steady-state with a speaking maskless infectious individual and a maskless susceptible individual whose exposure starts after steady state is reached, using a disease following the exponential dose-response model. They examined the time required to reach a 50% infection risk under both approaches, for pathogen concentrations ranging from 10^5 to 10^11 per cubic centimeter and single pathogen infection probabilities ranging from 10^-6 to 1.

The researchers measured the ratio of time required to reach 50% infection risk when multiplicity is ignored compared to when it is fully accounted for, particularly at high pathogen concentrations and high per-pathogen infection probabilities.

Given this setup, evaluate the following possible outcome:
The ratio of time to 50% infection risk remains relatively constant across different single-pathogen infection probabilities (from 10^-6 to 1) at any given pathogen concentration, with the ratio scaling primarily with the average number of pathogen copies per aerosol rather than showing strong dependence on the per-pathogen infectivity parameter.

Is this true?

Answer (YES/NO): NO